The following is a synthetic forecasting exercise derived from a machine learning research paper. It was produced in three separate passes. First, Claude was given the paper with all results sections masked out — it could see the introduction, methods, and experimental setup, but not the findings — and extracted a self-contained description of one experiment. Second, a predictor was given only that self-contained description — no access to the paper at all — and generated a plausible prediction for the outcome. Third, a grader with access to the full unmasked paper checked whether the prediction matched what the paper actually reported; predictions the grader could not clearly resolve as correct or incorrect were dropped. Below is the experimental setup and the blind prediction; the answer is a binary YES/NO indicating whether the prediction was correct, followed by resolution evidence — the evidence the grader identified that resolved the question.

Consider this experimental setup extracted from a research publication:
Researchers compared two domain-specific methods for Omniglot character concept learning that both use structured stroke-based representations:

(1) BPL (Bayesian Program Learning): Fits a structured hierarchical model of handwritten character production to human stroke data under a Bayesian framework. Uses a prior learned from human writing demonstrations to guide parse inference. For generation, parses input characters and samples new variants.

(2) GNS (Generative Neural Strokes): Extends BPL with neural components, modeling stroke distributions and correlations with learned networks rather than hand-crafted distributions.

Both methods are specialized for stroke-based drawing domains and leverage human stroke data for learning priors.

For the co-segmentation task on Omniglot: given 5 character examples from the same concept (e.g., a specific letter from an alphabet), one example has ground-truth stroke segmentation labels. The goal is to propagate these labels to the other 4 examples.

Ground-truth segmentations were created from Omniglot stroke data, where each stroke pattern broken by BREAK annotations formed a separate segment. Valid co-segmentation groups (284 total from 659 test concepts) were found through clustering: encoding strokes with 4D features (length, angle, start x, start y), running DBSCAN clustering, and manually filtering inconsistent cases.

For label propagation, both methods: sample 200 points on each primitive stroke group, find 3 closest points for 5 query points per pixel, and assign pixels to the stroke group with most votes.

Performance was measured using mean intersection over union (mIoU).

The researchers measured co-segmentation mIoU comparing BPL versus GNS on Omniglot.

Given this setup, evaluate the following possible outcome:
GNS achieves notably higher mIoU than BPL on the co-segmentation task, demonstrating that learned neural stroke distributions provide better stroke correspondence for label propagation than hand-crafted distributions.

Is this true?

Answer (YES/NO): NO